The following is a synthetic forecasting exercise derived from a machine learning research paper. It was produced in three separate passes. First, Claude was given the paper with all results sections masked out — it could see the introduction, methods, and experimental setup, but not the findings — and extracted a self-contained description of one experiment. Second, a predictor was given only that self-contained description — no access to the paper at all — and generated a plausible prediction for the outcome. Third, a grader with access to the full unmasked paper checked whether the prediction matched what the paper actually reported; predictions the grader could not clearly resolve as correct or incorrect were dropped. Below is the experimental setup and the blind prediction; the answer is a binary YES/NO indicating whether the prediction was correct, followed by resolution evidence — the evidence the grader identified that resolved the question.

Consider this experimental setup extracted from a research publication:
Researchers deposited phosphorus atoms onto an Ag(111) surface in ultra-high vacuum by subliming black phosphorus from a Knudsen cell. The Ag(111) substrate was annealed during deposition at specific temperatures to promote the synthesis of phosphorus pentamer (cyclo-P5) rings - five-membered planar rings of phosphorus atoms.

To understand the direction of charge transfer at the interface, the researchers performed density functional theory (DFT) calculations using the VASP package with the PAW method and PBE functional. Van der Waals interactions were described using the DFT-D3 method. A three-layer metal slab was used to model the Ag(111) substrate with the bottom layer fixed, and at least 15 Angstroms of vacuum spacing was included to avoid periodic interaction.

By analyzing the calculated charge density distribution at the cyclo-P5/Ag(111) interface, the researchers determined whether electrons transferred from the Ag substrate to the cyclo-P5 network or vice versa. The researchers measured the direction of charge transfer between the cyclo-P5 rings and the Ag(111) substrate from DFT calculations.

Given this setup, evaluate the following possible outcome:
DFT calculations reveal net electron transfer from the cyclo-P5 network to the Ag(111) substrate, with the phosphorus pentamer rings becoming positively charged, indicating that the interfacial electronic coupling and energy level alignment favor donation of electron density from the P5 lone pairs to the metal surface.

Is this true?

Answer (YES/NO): NO